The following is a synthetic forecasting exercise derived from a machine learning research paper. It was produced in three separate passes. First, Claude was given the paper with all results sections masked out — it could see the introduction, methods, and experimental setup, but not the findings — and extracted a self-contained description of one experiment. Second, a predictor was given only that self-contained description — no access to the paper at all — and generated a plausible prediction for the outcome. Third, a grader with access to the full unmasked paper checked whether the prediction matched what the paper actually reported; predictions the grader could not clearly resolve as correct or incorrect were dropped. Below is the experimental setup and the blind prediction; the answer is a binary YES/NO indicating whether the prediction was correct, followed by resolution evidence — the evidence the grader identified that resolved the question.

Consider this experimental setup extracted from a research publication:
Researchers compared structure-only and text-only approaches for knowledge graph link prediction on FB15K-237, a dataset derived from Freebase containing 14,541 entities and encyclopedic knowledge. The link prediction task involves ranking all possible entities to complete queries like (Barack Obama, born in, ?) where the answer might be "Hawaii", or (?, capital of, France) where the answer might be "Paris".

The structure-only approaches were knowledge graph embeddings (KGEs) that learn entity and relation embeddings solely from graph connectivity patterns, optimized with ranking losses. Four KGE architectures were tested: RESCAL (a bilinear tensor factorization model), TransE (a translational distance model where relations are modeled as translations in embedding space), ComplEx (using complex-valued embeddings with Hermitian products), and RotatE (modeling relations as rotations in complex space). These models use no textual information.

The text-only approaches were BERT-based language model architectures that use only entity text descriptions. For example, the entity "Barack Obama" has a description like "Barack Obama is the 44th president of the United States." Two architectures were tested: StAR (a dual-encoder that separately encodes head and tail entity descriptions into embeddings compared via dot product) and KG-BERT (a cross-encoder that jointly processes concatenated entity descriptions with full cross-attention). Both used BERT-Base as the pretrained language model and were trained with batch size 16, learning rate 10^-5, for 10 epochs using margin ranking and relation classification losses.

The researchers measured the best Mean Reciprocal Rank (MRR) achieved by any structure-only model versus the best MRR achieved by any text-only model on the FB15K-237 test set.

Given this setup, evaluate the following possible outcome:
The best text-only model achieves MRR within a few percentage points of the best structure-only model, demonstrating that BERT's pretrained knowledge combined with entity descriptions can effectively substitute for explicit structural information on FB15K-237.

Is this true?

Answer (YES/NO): NO